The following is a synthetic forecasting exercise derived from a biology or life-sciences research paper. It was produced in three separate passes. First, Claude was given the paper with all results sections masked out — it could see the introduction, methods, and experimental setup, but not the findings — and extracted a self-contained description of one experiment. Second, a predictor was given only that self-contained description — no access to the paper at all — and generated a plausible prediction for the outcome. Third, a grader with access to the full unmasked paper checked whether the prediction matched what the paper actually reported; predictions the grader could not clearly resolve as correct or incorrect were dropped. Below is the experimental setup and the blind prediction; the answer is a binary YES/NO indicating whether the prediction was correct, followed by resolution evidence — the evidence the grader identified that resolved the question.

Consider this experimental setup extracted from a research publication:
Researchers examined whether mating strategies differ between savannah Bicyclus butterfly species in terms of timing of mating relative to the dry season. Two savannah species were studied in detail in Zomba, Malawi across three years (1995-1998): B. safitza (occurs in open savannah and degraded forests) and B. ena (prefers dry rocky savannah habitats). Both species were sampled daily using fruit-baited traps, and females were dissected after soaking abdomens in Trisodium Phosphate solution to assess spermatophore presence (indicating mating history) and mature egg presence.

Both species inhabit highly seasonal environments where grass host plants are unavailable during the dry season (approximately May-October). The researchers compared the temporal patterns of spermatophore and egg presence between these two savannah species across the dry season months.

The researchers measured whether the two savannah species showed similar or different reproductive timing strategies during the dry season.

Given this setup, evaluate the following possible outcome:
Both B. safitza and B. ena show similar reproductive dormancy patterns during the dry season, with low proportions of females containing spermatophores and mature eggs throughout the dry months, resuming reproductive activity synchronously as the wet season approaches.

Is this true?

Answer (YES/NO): NO